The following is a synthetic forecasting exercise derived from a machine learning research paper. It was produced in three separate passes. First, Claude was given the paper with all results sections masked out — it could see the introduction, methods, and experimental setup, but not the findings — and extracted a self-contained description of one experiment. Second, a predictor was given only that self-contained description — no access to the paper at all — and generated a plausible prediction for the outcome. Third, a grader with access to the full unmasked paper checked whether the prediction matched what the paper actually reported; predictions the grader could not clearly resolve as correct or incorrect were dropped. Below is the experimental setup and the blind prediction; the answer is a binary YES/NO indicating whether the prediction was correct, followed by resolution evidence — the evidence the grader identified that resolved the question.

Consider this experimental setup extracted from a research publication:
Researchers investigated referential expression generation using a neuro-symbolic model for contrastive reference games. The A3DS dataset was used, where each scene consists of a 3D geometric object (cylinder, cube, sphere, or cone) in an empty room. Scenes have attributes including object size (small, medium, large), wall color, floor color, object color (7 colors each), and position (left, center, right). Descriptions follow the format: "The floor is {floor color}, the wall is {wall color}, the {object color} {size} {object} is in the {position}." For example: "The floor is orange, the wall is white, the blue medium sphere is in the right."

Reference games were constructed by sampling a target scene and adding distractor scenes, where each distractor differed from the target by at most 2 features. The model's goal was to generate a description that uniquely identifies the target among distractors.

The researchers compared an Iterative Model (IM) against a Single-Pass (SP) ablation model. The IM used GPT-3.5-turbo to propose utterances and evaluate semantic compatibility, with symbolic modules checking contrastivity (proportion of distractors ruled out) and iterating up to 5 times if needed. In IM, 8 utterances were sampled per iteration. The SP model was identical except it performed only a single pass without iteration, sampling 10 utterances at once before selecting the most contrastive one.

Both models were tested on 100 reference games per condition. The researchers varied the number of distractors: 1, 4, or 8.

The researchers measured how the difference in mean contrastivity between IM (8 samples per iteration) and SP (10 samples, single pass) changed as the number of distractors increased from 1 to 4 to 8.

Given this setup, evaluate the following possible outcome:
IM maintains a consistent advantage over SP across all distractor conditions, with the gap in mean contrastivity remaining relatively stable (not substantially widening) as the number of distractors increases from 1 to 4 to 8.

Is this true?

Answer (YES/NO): NO